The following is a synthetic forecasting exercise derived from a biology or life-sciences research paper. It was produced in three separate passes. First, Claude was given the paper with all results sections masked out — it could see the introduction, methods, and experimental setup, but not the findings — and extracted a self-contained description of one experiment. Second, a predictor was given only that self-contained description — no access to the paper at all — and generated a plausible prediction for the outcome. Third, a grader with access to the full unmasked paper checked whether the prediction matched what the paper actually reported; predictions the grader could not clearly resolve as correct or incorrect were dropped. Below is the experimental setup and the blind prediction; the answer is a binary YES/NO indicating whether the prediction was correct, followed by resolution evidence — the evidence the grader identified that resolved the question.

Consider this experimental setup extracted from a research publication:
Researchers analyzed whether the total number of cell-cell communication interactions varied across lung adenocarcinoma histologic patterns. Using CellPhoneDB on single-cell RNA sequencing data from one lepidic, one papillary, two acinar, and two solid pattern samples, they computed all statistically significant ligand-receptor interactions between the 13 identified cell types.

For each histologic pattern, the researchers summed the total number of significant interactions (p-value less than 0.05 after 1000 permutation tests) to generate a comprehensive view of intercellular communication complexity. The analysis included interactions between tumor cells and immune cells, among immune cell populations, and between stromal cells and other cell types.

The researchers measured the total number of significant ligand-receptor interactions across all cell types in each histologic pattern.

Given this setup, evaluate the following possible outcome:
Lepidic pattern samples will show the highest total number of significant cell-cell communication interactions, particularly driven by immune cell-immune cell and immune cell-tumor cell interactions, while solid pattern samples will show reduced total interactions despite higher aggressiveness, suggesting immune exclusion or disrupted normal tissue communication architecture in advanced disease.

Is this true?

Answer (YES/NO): NO